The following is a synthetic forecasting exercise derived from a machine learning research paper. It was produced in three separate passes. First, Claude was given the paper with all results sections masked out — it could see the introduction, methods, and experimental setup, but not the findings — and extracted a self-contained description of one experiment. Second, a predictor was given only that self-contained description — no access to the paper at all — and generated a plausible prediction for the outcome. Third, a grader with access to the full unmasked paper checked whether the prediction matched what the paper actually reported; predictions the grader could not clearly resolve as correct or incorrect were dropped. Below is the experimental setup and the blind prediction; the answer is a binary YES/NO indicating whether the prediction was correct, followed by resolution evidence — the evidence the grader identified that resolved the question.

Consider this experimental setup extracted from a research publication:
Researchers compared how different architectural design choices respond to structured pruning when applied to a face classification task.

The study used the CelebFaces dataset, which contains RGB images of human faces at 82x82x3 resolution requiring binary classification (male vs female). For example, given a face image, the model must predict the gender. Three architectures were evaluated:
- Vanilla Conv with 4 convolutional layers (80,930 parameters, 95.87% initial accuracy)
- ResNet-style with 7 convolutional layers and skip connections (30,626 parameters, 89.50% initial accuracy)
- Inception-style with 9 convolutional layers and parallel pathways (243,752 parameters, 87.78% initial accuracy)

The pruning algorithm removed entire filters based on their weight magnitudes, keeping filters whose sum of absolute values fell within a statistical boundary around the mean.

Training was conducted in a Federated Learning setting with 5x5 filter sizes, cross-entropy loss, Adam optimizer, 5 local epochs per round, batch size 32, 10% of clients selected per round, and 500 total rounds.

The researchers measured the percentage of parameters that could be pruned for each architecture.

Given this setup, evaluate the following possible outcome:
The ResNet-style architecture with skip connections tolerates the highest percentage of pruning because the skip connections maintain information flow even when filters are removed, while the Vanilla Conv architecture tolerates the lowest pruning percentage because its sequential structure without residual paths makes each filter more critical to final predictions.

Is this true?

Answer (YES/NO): NO